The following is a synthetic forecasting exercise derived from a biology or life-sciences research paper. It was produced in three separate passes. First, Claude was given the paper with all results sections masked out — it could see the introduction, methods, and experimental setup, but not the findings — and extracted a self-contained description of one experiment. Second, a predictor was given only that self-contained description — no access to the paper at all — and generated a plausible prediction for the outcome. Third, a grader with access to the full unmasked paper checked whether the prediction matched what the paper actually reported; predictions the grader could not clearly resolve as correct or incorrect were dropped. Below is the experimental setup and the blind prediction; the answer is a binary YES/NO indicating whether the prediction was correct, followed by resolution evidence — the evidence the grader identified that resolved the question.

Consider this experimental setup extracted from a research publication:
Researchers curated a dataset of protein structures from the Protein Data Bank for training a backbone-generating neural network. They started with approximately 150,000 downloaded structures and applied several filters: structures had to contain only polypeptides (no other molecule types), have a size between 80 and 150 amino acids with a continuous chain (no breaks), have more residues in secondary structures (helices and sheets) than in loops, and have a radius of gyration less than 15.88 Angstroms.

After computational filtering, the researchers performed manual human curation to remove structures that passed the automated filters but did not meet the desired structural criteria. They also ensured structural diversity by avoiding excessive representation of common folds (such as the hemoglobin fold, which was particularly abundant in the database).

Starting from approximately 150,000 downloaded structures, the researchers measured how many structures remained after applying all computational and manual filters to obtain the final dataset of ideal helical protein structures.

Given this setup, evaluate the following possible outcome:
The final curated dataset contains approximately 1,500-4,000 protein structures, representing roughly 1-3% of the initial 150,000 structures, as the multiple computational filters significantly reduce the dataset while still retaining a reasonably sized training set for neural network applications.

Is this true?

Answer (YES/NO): NO